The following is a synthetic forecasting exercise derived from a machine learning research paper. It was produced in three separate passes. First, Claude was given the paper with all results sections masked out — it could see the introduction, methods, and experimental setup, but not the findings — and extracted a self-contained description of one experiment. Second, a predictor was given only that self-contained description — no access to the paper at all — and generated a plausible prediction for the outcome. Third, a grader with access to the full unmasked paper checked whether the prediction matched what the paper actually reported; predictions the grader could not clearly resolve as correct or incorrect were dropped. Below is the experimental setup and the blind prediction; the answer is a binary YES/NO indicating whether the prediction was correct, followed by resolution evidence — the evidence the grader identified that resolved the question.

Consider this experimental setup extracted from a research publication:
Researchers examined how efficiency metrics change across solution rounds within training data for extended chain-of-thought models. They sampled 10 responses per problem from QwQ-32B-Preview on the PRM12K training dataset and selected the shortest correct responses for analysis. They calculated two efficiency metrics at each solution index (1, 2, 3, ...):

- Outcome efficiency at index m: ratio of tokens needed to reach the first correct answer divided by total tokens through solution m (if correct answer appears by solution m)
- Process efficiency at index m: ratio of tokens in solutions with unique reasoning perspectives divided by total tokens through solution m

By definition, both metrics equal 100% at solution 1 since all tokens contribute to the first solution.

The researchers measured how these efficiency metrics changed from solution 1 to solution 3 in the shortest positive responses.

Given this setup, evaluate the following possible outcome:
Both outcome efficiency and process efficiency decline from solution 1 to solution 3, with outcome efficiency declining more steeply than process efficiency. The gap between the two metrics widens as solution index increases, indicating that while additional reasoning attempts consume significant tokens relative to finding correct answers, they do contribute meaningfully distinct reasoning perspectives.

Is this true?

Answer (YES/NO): YES